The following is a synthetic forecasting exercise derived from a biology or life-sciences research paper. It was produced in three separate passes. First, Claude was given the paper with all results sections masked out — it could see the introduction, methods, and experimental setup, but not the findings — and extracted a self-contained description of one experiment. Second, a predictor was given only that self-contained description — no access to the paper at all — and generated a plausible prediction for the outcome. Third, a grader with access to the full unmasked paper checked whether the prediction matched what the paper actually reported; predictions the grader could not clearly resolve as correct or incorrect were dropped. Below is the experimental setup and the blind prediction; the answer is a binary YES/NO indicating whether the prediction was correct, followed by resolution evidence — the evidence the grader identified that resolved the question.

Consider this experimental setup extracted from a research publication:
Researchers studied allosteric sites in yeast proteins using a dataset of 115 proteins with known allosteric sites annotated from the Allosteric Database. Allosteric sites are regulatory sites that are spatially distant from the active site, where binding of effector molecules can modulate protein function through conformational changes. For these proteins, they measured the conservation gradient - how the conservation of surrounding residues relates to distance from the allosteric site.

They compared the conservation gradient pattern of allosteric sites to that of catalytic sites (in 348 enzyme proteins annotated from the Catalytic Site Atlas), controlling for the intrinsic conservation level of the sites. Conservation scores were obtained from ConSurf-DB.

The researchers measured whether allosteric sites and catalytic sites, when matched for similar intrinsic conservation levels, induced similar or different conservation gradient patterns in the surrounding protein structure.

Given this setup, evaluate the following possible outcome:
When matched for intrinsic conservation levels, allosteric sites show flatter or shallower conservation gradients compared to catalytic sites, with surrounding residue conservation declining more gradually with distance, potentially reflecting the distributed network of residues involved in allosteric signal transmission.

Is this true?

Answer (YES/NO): YES